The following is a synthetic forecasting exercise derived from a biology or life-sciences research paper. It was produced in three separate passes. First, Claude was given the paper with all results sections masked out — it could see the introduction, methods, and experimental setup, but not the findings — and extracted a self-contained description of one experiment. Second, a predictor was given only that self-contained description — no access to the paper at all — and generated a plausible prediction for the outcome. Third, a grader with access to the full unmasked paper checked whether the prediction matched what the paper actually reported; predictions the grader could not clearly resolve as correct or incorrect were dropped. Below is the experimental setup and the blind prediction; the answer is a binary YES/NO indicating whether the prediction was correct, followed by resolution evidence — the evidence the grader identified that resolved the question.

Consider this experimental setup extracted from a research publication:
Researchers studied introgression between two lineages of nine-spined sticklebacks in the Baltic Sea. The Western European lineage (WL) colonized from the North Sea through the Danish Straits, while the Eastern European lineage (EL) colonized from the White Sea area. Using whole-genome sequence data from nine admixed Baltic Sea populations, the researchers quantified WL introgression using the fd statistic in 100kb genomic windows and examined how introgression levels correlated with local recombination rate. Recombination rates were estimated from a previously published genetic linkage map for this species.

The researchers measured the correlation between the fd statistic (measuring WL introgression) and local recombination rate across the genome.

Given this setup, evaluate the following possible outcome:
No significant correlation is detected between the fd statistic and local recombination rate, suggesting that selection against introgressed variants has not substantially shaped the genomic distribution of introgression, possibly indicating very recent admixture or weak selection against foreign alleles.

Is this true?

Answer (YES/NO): NO